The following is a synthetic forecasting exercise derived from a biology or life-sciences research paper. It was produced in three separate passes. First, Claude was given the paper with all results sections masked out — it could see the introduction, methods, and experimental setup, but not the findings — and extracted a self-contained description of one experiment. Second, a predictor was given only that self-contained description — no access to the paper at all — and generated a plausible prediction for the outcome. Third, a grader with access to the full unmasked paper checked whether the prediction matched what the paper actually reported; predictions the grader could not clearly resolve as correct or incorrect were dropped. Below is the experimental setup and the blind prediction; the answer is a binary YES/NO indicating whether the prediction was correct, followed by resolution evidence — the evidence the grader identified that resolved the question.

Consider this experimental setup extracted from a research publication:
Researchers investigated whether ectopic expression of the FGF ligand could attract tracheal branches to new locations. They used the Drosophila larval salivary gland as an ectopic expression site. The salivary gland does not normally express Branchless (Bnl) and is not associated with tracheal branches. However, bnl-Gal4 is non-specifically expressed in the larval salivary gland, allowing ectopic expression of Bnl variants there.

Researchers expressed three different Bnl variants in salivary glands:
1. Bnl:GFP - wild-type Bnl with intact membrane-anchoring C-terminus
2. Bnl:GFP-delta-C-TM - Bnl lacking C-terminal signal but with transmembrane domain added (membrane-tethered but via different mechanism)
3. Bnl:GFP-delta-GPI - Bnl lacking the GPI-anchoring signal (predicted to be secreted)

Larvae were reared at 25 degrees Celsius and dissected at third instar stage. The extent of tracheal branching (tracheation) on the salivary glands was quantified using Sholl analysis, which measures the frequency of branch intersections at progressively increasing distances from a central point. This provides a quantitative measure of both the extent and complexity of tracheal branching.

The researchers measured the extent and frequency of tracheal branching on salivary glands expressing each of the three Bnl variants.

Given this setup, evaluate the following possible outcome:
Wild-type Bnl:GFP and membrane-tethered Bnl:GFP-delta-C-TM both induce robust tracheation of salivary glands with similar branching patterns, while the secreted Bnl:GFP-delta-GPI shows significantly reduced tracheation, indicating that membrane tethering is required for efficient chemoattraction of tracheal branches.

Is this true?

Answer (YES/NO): YES